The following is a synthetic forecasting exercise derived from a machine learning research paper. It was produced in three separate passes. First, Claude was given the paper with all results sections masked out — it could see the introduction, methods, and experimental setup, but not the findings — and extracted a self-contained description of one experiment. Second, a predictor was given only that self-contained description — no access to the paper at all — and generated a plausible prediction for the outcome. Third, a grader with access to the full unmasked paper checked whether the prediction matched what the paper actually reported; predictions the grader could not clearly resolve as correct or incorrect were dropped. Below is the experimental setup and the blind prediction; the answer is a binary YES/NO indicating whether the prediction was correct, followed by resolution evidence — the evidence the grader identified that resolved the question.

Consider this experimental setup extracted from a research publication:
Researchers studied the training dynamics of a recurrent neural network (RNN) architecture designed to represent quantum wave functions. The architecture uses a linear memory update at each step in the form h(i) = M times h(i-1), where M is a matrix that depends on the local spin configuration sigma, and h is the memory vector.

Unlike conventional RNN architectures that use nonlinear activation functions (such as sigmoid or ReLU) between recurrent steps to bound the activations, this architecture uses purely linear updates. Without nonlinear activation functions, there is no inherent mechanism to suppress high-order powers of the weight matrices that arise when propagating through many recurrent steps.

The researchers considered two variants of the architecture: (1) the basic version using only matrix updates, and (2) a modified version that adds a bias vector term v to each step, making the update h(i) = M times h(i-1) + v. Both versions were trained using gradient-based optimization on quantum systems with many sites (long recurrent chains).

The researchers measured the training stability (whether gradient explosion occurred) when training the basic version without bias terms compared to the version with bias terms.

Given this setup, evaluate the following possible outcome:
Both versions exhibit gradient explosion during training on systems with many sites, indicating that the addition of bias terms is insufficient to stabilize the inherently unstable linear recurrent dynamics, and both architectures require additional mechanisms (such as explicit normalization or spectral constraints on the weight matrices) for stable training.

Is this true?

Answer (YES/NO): NO